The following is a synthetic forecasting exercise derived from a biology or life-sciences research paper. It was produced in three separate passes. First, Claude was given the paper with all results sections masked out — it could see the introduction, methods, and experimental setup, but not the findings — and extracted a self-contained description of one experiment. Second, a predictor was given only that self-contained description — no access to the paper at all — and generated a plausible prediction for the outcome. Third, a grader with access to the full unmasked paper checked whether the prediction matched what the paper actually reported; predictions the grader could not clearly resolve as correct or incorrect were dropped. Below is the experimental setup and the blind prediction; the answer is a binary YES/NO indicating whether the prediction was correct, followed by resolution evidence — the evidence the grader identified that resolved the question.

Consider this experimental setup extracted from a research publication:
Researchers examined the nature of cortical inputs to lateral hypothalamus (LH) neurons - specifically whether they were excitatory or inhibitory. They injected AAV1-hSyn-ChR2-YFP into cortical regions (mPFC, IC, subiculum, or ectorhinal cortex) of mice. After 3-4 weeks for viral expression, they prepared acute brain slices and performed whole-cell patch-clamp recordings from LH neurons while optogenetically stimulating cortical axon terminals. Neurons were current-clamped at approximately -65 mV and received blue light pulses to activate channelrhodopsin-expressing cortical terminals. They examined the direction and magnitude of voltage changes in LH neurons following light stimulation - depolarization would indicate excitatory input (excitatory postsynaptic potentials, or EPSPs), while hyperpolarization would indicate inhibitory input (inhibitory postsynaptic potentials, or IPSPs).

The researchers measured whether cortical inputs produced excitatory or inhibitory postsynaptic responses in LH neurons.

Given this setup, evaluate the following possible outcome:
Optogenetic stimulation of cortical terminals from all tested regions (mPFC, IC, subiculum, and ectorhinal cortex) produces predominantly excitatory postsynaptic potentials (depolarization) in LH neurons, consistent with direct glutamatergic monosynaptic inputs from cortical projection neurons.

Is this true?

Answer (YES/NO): YES